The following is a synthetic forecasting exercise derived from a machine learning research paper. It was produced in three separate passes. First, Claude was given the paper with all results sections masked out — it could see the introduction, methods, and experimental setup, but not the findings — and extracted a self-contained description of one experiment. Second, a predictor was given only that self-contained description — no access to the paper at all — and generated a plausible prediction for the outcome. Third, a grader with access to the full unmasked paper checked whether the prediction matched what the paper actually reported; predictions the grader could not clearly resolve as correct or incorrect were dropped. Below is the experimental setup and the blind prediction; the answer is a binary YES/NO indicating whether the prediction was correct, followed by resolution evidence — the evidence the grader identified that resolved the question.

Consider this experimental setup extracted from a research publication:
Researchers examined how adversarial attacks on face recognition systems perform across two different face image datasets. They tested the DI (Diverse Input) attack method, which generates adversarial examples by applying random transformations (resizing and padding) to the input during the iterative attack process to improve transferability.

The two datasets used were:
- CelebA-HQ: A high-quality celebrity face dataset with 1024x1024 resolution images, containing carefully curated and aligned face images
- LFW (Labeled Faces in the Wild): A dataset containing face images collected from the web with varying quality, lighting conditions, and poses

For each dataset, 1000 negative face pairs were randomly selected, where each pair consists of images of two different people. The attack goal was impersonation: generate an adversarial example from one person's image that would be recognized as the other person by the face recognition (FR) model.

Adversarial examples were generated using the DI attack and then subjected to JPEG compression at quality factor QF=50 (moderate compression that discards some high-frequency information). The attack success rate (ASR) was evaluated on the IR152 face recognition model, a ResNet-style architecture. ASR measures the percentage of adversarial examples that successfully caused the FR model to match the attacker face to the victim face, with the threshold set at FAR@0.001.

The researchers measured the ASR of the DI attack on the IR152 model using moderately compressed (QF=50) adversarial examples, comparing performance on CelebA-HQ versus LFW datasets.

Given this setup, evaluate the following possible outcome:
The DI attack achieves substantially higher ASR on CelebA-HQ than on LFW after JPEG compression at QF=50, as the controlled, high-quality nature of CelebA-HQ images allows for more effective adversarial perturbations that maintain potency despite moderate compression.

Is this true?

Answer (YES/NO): NO